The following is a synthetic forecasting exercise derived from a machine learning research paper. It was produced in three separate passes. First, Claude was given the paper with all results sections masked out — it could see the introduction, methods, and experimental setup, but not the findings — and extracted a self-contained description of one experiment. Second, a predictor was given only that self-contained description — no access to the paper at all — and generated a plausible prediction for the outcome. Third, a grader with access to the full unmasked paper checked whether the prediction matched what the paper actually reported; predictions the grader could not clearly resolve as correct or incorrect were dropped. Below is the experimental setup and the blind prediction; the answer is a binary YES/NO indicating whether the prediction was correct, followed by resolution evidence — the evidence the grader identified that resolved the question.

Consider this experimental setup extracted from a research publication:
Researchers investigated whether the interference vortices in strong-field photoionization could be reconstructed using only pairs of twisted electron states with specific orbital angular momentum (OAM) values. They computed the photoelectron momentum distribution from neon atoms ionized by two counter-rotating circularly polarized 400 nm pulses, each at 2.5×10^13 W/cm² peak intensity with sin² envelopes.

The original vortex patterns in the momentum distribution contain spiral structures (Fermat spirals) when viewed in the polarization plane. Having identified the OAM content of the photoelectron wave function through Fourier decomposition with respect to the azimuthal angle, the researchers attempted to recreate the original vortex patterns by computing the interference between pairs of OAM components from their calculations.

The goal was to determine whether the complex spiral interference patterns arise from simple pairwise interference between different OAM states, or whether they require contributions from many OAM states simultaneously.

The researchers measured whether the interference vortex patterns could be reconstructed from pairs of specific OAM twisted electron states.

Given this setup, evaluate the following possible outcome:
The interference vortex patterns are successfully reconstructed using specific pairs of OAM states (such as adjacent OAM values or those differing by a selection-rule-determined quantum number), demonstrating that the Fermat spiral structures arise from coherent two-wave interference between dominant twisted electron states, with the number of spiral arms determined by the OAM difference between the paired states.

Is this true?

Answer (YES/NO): NO